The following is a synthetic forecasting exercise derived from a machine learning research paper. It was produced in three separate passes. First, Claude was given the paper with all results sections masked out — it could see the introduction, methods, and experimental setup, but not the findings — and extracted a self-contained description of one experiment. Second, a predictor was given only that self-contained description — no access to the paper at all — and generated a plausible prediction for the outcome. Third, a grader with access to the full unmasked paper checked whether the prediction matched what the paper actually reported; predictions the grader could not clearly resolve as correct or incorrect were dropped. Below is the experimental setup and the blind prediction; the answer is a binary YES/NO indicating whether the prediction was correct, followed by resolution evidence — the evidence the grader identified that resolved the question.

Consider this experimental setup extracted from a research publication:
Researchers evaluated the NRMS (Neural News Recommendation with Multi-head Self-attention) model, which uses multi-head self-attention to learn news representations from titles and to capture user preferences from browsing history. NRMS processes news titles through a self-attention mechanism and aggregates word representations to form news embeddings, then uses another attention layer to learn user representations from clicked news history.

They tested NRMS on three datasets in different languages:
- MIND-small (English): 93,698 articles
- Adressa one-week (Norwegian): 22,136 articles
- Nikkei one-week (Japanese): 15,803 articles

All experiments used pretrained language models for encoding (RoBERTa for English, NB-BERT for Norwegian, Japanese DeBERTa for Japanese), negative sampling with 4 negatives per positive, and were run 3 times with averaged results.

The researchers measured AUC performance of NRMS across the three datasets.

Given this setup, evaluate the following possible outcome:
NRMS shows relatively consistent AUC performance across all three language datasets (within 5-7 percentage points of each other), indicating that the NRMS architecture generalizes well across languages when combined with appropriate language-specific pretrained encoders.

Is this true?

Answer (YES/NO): YES